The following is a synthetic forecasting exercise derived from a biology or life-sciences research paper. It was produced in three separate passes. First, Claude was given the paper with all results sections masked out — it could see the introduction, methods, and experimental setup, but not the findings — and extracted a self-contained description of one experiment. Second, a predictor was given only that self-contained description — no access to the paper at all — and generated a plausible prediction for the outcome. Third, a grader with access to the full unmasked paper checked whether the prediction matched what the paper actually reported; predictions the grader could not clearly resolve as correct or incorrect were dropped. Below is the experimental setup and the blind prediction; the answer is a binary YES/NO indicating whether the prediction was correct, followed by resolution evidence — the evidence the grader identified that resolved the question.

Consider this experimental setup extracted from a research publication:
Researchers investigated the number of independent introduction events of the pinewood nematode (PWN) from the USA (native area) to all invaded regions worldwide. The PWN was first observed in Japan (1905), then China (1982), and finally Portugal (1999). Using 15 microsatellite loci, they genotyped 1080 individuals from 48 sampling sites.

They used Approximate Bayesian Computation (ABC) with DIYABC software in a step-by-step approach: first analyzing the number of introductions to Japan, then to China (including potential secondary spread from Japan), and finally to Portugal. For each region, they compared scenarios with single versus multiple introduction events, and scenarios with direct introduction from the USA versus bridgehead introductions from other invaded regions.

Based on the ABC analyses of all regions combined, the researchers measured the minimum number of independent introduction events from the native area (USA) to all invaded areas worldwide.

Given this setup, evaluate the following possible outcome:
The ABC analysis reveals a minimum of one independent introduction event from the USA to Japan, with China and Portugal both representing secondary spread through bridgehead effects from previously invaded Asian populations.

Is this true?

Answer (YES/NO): NO